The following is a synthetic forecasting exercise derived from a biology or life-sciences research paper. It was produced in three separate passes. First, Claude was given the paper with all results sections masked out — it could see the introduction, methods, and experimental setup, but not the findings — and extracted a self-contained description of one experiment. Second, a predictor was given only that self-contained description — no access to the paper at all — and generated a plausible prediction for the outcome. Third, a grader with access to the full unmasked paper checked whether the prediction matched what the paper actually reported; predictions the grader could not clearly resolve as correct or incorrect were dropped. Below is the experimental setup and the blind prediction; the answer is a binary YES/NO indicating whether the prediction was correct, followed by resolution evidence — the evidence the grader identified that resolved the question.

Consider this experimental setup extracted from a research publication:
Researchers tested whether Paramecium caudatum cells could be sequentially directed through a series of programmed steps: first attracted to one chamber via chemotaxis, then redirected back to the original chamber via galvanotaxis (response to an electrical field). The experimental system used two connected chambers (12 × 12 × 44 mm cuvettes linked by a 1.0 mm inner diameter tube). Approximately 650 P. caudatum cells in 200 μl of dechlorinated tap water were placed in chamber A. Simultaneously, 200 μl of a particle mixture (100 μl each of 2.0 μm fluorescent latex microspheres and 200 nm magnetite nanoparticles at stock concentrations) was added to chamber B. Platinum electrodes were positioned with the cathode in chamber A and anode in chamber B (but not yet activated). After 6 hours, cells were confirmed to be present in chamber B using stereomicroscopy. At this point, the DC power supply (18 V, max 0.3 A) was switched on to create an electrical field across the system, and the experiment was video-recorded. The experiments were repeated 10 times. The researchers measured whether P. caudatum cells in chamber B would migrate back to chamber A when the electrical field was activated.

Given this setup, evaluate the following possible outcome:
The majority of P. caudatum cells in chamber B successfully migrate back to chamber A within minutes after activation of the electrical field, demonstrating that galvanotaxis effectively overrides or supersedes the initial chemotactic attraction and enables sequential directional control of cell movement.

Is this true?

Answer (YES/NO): YES